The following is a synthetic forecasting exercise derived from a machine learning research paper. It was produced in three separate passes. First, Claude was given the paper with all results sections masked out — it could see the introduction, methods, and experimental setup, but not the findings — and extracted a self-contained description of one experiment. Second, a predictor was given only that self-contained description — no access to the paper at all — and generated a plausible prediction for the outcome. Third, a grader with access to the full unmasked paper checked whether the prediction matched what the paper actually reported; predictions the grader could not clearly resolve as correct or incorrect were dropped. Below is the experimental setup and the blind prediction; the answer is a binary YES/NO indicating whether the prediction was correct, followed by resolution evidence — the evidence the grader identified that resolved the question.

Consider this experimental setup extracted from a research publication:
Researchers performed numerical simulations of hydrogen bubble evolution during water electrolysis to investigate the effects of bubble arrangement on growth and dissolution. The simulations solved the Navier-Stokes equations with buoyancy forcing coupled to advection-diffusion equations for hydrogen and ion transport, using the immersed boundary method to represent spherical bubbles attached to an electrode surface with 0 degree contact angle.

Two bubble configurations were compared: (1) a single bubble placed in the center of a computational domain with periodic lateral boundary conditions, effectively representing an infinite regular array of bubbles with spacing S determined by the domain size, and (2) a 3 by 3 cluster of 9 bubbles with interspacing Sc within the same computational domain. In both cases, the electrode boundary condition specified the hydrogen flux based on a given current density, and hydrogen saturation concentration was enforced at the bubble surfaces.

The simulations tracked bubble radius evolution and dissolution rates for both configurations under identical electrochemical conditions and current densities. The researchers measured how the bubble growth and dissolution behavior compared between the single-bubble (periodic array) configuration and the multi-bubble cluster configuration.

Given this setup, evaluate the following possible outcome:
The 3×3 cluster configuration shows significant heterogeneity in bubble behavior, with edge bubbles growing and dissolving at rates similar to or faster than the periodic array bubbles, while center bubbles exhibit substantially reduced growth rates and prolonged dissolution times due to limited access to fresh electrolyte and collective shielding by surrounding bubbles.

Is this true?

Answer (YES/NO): NO